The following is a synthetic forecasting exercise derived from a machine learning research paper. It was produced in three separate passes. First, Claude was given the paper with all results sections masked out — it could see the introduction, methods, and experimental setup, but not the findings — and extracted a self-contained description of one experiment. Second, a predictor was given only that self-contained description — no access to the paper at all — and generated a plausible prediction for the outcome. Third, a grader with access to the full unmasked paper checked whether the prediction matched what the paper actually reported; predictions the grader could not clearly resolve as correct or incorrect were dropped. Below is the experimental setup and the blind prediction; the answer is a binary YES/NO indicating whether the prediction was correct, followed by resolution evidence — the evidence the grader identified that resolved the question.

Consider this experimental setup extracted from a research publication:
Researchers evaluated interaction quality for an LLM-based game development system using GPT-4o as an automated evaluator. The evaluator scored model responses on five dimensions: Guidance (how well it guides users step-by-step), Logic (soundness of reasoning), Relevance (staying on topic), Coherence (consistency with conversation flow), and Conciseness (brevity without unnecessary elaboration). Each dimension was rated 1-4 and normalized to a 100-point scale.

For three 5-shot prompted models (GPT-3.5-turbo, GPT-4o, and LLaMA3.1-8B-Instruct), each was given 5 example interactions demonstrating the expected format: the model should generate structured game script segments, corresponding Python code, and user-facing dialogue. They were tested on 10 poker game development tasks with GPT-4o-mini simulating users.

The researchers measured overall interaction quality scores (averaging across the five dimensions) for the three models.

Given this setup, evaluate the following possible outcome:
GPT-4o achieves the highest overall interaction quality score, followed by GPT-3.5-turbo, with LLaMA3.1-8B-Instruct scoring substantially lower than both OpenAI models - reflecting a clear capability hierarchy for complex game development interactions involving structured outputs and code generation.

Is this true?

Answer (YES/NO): NO